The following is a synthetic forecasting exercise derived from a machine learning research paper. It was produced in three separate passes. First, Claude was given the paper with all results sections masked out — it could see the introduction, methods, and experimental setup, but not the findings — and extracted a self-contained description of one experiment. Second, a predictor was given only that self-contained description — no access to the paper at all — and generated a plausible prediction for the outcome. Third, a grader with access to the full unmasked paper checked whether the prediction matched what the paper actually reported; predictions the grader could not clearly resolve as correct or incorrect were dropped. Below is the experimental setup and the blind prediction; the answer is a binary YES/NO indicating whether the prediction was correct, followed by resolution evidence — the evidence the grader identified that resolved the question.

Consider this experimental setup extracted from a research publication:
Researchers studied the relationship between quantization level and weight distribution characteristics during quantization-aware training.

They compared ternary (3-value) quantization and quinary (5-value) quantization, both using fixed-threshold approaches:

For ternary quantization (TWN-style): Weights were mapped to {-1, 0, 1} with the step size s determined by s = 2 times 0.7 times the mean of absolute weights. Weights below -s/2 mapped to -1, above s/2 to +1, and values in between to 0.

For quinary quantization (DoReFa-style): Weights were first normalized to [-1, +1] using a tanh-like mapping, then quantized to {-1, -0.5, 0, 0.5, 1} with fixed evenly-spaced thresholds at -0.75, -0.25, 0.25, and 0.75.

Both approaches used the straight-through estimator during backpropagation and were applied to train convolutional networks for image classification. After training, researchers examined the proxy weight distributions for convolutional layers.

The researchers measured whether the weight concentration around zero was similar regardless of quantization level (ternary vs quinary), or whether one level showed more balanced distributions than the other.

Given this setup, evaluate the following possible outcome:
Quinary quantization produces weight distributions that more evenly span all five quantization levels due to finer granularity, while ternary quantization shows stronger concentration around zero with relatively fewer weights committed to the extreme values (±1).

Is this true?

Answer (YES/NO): NO